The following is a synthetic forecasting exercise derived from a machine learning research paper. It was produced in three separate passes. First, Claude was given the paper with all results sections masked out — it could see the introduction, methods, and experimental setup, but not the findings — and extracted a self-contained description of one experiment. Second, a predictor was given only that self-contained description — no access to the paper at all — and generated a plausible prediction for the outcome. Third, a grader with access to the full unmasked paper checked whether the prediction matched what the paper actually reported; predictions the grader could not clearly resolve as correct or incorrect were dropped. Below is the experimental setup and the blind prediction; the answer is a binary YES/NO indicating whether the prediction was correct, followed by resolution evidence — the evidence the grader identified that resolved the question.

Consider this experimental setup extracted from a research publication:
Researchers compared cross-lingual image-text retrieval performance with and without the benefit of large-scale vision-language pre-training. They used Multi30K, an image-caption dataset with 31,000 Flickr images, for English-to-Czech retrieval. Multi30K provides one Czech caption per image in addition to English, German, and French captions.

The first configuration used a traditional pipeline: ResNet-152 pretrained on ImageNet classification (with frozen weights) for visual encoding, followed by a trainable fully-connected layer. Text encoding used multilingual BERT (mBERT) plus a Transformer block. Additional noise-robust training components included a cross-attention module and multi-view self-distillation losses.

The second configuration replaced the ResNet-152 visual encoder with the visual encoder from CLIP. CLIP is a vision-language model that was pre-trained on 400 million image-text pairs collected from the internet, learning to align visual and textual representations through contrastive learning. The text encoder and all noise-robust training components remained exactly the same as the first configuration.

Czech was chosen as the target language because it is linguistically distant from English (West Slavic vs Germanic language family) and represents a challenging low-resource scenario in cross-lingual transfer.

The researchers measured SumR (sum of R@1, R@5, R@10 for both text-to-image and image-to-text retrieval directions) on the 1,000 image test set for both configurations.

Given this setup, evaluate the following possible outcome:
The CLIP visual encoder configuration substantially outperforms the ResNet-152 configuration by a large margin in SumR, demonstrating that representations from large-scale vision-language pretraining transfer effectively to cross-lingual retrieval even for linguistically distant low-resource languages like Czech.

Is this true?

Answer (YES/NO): YES